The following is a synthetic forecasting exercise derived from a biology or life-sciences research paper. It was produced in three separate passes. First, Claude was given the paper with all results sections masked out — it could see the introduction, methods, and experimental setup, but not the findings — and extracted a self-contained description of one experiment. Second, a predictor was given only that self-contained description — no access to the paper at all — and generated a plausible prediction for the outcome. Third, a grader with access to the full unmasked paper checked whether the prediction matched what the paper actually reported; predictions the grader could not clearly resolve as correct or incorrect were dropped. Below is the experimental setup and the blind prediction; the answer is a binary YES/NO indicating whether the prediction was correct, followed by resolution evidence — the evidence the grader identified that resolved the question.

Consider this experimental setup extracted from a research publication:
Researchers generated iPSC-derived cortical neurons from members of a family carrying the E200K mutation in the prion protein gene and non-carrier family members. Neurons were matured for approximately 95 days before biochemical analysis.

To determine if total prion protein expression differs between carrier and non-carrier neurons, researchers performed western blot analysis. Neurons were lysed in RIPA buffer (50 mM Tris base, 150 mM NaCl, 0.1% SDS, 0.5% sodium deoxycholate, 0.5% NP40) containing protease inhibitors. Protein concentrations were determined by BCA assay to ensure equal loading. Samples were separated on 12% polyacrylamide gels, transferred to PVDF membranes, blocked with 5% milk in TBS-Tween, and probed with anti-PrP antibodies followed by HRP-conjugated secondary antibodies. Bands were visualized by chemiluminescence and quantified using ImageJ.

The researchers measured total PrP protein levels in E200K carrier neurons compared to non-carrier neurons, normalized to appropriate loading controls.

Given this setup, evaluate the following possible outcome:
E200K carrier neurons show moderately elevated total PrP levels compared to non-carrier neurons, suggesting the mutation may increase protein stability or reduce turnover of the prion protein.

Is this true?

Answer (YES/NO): NO